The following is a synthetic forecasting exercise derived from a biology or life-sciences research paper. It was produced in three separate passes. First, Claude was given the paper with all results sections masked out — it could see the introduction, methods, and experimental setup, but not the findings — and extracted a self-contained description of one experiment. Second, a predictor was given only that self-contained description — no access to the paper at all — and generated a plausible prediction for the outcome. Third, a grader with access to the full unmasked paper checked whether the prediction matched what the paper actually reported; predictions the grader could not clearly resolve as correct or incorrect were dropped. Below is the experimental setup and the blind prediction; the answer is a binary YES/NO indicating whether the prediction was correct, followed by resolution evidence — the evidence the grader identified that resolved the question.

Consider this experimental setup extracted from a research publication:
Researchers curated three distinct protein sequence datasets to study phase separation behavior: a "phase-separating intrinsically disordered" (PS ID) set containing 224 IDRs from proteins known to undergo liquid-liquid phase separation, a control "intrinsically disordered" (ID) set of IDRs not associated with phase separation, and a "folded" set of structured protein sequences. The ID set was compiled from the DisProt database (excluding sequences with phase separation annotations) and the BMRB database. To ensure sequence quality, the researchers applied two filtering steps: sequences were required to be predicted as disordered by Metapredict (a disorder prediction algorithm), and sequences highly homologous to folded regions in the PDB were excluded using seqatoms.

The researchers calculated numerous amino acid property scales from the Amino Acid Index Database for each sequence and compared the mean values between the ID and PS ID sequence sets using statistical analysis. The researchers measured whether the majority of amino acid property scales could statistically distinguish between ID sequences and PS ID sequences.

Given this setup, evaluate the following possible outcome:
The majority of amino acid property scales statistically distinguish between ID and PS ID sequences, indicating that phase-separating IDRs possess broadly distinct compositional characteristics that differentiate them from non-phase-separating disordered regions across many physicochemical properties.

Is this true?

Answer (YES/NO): YES